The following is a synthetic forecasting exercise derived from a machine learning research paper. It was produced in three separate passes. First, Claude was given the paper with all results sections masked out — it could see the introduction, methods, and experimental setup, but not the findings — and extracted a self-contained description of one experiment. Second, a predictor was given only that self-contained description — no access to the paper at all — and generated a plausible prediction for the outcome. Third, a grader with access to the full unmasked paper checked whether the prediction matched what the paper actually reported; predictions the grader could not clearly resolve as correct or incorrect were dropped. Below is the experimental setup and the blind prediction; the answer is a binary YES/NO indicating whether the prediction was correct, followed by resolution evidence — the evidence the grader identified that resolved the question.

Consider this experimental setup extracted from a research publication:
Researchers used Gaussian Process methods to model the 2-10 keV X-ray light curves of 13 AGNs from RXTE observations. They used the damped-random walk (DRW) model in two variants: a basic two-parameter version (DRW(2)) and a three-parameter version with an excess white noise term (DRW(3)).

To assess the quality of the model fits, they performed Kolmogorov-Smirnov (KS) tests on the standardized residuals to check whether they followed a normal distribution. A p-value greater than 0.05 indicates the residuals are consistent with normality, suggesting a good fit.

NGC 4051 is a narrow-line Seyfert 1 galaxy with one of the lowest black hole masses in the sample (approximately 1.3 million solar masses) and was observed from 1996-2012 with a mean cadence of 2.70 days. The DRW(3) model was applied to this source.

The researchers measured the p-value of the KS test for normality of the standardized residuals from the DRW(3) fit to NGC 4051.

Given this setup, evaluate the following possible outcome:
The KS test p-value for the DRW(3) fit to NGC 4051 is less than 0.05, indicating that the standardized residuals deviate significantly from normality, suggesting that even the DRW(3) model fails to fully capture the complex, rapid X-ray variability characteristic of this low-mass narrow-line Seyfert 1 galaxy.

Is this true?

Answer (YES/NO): NO